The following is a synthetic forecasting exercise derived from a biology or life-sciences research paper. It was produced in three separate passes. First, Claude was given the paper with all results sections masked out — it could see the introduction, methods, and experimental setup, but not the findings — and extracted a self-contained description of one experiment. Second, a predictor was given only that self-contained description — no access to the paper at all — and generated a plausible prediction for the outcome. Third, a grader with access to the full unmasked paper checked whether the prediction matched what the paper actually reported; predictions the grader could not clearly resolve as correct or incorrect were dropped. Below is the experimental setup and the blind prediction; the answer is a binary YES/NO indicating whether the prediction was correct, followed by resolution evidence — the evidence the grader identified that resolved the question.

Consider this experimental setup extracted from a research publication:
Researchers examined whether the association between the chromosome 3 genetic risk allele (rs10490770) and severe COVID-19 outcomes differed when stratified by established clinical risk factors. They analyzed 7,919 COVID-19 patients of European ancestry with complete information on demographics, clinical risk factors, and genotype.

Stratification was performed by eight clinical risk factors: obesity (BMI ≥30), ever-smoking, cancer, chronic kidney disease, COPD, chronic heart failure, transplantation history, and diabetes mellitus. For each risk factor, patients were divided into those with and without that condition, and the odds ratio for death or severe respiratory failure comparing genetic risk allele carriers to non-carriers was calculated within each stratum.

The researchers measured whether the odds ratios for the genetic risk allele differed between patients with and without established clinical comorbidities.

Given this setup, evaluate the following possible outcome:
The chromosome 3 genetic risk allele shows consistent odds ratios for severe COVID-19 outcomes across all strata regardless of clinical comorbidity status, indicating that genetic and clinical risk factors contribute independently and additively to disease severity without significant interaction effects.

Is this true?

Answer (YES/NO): NO